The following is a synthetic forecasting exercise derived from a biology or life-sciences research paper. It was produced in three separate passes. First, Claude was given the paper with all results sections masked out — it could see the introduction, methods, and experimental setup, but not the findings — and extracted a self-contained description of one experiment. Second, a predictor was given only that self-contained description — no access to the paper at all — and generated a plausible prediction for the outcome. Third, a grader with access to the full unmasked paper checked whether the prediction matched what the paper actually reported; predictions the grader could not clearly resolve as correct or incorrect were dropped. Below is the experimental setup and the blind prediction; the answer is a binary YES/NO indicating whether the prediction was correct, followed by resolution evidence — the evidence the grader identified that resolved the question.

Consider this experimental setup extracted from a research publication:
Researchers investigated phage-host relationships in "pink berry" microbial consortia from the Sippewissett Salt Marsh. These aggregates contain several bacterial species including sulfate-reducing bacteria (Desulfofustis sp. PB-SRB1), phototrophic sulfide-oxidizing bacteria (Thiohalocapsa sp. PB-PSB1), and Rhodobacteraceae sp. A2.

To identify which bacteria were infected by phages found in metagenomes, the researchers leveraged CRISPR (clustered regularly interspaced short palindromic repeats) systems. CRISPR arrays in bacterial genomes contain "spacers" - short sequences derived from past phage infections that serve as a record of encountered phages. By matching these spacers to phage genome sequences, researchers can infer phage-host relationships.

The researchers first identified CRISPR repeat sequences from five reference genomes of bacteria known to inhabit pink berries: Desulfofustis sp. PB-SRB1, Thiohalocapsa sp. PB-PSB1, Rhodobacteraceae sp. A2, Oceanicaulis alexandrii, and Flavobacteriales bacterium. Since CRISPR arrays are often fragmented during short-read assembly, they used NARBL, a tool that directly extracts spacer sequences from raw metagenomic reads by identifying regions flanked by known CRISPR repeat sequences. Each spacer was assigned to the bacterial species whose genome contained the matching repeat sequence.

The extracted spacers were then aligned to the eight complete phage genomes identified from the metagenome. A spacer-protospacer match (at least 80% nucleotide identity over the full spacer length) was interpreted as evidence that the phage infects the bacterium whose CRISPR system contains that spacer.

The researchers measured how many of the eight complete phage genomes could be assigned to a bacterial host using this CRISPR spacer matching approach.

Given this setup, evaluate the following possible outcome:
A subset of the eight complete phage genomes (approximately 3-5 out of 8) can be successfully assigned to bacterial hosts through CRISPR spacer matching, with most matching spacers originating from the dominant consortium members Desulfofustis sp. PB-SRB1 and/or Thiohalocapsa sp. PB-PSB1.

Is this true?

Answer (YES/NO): NO